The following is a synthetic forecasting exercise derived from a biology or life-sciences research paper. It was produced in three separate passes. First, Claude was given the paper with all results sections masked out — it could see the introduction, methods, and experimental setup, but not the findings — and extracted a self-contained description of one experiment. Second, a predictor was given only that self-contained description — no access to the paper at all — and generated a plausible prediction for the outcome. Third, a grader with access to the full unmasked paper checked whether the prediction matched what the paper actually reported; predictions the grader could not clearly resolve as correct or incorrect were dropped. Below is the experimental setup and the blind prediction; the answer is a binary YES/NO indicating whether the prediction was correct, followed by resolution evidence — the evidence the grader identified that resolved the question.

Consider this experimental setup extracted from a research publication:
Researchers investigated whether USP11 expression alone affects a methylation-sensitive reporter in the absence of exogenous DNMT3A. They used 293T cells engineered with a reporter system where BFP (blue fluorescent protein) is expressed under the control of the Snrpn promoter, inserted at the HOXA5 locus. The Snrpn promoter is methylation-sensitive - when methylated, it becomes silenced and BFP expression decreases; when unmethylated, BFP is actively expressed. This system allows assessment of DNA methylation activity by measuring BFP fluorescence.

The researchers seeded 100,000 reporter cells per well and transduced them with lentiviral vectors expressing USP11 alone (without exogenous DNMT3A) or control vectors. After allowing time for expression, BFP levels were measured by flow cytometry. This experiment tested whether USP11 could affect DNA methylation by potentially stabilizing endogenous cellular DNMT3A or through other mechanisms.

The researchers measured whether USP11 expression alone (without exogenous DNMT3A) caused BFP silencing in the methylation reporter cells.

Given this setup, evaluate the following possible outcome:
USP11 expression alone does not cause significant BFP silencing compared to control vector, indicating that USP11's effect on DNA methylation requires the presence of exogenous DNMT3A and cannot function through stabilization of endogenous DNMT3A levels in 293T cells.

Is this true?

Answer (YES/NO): YES